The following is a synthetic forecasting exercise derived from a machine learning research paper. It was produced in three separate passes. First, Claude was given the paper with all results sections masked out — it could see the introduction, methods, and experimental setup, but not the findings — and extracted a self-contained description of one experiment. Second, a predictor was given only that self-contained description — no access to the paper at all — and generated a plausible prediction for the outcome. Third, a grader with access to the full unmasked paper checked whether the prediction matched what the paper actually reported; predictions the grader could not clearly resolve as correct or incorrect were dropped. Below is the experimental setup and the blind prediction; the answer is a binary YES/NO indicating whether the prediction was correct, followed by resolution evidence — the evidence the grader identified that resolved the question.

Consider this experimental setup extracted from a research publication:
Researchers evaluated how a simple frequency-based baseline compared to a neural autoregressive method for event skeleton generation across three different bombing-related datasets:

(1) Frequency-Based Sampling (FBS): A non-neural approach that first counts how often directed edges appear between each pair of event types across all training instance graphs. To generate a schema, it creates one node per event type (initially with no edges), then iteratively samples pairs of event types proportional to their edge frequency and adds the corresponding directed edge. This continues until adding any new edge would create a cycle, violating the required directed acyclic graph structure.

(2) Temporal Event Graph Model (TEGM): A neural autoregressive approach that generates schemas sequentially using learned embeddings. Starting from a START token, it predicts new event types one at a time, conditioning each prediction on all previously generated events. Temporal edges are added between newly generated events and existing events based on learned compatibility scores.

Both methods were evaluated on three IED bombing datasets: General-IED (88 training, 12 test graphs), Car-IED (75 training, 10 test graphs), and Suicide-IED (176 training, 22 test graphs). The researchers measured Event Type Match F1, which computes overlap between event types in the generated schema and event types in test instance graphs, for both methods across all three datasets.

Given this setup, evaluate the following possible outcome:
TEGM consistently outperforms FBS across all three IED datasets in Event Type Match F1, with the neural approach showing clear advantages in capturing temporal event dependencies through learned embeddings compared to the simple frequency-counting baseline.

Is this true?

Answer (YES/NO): NO